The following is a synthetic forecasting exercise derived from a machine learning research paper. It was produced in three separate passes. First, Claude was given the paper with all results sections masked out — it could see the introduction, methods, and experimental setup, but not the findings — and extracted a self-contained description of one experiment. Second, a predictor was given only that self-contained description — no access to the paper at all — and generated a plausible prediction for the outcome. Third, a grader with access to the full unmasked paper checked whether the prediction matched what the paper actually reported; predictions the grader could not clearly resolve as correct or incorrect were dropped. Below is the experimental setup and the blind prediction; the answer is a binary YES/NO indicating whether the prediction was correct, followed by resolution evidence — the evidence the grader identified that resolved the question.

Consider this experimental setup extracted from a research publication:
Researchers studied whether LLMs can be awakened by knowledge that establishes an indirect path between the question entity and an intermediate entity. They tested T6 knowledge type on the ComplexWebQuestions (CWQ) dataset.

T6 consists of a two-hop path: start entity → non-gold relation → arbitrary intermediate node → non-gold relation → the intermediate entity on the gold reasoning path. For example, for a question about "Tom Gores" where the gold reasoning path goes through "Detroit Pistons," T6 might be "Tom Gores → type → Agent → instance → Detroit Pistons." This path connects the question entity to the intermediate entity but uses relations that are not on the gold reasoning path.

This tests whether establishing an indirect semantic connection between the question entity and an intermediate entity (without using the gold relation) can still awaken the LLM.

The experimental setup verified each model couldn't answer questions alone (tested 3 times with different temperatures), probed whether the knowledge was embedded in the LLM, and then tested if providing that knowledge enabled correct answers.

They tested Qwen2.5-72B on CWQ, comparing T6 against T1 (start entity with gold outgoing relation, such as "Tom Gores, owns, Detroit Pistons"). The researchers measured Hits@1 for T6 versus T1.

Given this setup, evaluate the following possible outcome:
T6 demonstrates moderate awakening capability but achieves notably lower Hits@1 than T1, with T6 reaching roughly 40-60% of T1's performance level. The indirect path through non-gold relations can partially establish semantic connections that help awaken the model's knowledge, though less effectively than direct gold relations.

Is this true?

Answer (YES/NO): NO